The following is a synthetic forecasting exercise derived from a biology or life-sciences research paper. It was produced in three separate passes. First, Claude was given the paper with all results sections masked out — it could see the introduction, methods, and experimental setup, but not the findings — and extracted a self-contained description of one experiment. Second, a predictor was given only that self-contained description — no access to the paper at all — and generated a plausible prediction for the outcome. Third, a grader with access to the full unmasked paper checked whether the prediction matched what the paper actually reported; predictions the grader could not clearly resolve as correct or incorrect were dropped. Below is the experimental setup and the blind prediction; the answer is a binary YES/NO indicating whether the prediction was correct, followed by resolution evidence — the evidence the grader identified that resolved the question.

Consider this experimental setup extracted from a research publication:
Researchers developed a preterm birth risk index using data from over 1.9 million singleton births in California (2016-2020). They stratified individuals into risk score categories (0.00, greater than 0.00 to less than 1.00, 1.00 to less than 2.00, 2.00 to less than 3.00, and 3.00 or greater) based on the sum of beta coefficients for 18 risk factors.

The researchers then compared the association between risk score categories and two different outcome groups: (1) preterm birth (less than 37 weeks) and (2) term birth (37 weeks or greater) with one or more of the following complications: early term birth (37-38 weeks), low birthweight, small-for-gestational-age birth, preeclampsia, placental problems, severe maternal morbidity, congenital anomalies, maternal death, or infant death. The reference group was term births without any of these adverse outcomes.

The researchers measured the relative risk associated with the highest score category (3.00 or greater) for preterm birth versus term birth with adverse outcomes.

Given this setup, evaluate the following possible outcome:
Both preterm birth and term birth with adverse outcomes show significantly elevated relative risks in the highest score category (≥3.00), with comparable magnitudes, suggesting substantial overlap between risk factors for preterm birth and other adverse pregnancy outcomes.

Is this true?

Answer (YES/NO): NO